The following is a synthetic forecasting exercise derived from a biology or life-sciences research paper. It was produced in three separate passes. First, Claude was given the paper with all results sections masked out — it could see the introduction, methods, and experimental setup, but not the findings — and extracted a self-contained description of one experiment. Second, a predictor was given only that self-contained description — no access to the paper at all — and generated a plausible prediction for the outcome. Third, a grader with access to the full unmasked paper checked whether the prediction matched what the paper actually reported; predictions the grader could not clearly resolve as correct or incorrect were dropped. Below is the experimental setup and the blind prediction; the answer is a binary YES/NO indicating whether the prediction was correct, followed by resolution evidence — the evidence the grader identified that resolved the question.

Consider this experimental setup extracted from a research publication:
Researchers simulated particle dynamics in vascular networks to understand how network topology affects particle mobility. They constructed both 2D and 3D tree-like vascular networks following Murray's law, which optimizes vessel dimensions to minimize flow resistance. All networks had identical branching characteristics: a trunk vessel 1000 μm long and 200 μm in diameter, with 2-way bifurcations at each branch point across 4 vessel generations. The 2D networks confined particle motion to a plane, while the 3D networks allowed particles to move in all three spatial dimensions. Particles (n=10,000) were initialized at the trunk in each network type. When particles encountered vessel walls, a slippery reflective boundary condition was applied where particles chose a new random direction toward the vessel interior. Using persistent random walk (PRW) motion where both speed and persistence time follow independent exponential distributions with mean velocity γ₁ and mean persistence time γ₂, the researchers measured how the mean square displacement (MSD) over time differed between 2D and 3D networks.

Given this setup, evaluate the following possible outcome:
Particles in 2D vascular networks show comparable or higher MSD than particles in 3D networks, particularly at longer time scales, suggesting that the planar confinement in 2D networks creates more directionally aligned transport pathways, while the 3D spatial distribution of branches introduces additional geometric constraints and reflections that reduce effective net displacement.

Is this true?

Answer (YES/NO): NO